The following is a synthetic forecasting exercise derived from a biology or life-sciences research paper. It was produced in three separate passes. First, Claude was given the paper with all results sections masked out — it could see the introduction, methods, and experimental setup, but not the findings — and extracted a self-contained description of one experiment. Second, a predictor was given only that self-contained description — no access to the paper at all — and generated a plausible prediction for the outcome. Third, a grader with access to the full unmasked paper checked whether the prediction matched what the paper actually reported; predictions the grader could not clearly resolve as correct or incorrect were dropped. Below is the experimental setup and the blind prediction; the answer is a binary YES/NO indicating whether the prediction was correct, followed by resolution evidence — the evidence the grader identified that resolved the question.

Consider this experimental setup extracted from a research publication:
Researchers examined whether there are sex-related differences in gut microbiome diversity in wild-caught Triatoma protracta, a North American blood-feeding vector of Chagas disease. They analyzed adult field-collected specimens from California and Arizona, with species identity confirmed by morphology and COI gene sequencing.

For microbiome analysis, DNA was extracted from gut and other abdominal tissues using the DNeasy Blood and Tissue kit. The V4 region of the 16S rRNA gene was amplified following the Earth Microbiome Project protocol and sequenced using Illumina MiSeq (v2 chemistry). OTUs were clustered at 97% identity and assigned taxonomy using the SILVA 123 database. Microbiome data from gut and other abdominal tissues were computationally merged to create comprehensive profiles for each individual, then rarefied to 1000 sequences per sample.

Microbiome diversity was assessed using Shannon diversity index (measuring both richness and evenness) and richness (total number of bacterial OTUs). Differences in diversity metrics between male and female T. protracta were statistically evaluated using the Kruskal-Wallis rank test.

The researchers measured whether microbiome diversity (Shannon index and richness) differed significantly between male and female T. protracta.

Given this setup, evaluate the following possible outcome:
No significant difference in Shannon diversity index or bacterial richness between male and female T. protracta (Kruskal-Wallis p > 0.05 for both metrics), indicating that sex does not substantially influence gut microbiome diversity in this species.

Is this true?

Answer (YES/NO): YES